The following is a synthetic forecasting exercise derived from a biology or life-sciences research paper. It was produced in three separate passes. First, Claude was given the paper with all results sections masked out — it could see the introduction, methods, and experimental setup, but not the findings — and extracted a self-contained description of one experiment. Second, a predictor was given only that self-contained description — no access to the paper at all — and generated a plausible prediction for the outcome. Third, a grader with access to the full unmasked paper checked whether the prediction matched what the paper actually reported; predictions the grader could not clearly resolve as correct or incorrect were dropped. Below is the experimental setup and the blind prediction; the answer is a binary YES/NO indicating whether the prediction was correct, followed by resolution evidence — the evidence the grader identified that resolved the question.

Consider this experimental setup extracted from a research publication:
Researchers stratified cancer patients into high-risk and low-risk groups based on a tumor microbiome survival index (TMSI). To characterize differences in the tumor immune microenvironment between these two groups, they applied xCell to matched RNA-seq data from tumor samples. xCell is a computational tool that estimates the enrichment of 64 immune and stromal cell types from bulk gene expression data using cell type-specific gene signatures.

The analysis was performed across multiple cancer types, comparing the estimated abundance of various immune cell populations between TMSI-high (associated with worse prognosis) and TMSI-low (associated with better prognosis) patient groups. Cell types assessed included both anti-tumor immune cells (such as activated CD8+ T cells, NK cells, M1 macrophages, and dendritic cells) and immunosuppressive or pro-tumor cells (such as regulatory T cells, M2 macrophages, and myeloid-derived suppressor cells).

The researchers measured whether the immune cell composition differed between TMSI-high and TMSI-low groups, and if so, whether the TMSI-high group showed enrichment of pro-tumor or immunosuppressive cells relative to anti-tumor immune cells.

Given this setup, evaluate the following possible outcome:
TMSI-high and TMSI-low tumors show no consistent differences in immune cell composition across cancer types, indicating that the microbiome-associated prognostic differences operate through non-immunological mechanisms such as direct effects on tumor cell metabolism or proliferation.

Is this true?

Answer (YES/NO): NO